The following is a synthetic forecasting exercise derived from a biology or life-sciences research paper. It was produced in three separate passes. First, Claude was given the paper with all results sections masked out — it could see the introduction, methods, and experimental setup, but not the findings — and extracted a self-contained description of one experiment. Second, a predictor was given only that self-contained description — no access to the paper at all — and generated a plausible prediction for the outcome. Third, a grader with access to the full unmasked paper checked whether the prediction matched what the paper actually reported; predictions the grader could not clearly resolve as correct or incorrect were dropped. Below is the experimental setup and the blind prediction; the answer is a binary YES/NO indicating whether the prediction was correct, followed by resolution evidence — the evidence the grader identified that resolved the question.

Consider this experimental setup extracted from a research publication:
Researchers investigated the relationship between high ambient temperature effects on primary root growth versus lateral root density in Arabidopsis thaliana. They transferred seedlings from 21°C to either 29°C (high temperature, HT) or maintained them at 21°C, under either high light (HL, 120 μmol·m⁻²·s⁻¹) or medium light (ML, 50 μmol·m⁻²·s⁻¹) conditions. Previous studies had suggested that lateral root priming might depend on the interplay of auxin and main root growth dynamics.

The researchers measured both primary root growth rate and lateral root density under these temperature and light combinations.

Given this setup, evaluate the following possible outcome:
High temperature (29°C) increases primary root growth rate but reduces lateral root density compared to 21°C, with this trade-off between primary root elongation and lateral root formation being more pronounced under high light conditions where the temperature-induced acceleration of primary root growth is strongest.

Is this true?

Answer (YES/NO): NO